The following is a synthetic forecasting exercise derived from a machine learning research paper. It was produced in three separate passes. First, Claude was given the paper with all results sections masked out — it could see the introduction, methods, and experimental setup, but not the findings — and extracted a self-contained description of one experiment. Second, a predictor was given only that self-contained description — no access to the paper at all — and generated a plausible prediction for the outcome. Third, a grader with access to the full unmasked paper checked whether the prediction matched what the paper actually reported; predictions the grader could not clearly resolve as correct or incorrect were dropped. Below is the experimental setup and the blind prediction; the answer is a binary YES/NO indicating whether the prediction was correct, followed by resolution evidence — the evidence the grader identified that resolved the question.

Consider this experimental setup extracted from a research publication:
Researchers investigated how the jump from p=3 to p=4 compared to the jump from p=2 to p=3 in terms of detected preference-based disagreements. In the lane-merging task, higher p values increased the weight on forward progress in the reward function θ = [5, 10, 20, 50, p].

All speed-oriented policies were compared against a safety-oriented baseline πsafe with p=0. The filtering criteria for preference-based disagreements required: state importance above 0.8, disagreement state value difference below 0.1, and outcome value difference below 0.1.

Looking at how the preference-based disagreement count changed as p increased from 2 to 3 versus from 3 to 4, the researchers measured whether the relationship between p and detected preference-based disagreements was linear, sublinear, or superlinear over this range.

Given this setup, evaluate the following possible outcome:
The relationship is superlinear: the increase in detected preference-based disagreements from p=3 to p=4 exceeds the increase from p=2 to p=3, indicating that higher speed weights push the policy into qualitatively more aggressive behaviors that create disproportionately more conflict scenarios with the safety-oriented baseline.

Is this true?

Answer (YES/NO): YES